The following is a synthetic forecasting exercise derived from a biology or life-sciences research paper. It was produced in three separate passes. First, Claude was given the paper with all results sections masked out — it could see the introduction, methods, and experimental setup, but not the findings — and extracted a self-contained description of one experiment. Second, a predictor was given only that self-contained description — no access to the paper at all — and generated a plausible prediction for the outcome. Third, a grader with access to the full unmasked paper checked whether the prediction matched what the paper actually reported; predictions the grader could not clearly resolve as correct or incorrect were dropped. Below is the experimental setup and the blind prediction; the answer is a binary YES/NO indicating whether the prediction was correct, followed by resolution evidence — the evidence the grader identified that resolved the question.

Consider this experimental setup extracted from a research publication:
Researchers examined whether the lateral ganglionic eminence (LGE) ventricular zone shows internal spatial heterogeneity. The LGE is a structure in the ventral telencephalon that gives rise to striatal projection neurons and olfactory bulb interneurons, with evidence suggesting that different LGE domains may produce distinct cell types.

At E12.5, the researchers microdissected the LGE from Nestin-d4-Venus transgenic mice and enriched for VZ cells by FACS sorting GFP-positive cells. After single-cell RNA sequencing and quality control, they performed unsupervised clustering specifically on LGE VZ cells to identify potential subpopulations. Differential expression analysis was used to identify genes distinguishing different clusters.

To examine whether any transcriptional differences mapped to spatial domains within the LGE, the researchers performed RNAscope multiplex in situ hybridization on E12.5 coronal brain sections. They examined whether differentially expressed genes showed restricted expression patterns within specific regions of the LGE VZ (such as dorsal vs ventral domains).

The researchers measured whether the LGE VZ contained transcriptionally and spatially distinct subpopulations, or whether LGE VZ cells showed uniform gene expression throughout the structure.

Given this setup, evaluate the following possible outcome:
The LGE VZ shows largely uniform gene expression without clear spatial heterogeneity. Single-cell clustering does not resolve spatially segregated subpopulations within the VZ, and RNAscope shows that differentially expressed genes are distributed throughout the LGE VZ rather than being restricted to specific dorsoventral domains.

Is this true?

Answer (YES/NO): NO